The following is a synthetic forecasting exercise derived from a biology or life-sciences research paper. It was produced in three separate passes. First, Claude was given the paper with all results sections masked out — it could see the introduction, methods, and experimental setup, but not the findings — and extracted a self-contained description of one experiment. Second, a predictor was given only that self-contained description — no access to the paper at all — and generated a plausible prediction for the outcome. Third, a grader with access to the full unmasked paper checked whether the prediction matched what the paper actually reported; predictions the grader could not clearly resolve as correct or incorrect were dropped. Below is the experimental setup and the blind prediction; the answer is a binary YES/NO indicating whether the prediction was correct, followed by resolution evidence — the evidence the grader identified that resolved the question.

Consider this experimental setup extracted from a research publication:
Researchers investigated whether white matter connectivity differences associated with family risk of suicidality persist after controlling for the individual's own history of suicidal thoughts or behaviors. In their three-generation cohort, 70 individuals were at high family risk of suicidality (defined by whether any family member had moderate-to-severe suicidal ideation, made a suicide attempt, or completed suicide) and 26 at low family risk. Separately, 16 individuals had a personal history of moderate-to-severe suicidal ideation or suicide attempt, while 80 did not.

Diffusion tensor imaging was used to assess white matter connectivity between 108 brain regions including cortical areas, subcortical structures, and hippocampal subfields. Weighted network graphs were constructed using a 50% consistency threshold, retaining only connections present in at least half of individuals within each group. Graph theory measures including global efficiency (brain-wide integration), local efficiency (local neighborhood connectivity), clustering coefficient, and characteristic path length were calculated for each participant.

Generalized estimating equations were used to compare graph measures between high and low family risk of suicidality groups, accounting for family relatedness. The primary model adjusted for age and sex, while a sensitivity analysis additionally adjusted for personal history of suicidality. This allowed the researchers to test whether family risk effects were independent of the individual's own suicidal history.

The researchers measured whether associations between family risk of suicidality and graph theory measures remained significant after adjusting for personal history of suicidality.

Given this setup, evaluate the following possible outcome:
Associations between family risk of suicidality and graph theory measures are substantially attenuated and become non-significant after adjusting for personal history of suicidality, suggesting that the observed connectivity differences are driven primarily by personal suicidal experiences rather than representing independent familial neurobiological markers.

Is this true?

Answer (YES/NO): NO